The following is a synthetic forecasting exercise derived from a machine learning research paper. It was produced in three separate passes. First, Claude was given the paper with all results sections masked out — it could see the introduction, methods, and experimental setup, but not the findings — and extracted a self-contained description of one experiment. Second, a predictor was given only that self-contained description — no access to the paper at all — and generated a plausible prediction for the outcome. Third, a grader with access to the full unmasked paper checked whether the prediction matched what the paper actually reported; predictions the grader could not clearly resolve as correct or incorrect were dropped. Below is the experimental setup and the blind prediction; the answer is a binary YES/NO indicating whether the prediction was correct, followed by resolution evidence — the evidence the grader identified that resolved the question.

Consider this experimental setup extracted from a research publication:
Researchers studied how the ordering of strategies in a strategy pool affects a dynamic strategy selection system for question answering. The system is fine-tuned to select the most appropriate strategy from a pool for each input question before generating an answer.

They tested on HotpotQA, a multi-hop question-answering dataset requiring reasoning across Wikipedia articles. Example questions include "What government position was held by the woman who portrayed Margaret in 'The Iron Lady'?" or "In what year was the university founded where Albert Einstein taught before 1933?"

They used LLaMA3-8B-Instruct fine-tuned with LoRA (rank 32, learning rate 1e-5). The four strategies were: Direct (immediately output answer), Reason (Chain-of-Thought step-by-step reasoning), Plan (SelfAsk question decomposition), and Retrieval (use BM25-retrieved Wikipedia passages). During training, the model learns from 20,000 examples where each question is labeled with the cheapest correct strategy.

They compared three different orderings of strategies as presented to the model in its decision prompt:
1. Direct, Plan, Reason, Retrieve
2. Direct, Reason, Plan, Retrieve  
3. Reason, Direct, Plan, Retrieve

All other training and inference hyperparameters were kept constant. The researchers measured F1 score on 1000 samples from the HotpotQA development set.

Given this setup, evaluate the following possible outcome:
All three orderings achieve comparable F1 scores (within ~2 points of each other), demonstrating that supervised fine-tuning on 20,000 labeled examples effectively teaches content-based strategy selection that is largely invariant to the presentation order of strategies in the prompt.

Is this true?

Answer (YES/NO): YES